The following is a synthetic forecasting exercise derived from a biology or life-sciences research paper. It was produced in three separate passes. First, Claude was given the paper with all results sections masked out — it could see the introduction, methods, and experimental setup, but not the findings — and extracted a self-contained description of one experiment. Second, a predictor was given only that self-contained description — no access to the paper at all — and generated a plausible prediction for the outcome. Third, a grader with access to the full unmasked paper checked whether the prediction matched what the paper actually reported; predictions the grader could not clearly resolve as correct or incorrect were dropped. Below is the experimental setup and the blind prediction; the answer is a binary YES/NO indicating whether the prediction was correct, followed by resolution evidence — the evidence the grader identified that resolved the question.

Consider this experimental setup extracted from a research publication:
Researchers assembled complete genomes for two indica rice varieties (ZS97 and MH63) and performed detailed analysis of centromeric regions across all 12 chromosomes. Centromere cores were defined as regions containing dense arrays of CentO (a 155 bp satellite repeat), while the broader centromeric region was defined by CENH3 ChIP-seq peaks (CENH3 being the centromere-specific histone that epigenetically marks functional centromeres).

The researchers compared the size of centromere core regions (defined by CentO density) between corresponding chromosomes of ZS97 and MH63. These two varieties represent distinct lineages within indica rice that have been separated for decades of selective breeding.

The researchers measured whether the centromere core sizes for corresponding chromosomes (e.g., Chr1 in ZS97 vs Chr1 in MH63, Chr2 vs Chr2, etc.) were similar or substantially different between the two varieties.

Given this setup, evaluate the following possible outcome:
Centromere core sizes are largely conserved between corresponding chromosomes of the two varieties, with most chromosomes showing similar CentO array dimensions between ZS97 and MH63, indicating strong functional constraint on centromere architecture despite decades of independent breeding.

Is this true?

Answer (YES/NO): NO